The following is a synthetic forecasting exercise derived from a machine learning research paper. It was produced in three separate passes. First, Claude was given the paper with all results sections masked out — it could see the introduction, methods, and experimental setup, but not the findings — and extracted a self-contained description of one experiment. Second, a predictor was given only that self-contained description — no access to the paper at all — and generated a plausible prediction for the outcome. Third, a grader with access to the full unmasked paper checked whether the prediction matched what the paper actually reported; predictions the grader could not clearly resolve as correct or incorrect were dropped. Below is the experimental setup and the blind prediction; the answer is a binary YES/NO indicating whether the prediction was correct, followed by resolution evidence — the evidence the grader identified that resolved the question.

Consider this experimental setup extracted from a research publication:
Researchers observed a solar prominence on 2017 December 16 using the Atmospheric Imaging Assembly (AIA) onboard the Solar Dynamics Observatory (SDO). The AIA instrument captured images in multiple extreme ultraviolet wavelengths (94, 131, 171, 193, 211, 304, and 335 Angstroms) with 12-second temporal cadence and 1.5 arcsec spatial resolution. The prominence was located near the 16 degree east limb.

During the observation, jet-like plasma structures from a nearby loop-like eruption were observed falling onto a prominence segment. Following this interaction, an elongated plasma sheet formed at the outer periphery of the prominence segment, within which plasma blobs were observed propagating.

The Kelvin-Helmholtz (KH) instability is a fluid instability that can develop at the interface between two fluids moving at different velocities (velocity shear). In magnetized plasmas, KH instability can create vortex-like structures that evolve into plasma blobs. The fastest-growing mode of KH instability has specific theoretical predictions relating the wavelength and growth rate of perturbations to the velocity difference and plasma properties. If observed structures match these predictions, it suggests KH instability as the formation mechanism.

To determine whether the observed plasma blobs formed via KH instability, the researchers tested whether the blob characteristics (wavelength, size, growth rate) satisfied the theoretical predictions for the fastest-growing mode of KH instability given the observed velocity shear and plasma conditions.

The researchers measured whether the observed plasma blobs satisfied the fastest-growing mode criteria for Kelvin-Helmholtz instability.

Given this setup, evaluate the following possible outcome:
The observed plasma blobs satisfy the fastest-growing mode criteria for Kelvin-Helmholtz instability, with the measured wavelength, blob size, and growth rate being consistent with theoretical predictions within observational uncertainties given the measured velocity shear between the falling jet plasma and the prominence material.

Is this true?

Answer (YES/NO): NO